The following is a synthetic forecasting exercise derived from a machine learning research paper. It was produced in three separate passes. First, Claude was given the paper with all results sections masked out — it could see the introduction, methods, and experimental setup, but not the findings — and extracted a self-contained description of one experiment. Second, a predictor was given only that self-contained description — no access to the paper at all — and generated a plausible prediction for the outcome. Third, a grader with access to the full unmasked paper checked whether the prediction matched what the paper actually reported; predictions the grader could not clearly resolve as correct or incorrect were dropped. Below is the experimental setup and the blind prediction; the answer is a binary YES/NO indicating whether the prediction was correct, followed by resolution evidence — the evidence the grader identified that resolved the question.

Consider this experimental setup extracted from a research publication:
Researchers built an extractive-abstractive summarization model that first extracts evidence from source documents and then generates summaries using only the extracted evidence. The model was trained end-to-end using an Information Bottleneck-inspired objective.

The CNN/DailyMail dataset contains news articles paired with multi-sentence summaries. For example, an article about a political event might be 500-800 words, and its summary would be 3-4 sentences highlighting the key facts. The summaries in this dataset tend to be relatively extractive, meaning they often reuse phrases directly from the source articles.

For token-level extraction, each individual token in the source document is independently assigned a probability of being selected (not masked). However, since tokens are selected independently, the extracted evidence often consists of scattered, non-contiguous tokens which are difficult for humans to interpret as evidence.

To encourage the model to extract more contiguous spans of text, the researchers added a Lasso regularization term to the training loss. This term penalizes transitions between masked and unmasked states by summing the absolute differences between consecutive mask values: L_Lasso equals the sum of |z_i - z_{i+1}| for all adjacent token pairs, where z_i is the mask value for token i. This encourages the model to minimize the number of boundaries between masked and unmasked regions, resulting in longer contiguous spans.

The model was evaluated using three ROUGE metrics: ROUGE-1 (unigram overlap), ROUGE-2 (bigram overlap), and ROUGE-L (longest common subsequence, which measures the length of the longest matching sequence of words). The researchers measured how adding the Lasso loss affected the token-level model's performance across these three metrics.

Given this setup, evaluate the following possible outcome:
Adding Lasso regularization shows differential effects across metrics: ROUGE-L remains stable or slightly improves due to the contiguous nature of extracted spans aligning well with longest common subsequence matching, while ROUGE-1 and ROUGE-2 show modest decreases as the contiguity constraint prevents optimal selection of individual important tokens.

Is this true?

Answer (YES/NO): NO